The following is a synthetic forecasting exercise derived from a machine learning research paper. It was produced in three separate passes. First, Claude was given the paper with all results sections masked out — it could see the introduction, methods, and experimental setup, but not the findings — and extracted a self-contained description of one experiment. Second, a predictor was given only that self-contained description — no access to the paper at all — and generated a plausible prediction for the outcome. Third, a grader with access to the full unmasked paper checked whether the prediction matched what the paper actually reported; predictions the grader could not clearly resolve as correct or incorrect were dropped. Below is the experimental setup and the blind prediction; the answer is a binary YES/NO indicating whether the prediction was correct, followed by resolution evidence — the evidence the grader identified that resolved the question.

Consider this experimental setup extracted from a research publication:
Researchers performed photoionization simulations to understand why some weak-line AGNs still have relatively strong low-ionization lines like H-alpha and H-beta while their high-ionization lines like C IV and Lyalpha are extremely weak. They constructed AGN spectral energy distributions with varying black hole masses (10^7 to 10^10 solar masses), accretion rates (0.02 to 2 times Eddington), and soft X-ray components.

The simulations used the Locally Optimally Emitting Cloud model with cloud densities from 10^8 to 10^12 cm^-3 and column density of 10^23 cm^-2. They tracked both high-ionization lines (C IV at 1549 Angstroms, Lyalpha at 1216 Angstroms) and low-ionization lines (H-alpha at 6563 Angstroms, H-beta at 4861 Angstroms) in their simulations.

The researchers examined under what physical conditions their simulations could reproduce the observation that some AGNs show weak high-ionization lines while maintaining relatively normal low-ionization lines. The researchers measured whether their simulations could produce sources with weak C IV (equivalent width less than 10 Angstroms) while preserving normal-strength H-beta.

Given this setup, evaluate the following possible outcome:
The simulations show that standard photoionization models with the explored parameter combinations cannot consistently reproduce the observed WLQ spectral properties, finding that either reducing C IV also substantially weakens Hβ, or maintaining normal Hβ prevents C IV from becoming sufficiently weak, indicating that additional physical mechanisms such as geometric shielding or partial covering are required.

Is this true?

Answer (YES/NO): NO